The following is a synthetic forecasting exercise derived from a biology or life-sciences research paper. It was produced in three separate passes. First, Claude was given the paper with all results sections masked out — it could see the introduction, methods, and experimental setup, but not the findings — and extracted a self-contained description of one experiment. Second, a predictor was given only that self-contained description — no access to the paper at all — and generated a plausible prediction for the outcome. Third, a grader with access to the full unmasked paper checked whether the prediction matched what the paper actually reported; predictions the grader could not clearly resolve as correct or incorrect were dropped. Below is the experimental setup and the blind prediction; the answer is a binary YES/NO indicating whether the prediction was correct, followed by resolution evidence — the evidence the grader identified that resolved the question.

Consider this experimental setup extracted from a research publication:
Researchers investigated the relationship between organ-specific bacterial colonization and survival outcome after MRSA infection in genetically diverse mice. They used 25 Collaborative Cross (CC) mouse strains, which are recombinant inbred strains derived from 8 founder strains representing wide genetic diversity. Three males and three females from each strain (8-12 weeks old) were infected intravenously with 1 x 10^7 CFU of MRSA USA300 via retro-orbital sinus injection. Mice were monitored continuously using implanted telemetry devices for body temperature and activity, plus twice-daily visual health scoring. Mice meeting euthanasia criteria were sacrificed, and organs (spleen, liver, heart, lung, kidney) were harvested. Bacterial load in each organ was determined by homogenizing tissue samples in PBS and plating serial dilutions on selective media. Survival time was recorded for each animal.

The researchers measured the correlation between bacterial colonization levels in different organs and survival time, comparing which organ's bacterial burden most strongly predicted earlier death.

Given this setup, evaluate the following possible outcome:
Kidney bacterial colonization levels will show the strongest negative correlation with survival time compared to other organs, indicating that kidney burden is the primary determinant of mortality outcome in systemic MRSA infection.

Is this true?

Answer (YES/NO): NO